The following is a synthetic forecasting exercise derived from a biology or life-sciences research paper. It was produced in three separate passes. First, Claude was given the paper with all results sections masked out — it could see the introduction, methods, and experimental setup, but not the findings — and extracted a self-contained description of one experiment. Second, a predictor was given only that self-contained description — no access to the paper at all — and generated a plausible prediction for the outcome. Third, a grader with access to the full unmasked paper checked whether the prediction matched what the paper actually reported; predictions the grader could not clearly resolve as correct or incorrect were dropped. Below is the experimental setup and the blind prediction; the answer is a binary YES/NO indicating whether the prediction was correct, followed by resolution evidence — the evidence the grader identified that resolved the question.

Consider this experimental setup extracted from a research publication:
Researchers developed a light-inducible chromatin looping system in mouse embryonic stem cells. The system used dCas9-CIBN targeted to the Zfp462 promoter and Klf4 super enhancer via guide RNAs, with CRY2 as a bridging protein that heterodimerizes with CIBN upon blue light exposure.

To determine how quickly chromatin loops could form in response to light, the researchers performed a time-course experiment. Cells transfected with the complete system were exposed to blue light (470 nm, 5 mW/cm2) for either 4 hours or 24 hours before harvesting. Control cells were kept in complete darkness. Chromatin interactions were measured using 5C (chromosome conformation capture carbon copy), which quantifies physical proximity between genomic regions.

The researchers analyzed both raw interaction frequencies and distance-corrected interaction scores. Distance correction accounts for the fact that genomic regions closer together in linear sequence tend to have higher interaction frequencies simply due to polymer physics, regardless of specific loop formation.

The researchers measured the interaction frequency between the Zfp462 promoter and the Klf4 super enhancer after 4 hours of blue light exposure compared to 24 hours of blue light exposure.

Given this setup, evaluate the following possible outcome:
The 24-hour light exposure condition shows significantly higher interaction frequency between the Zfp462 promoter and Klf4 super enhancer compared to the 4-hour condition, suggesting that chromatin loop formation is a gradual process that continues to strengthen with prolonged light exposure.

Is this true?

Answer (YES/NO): NO